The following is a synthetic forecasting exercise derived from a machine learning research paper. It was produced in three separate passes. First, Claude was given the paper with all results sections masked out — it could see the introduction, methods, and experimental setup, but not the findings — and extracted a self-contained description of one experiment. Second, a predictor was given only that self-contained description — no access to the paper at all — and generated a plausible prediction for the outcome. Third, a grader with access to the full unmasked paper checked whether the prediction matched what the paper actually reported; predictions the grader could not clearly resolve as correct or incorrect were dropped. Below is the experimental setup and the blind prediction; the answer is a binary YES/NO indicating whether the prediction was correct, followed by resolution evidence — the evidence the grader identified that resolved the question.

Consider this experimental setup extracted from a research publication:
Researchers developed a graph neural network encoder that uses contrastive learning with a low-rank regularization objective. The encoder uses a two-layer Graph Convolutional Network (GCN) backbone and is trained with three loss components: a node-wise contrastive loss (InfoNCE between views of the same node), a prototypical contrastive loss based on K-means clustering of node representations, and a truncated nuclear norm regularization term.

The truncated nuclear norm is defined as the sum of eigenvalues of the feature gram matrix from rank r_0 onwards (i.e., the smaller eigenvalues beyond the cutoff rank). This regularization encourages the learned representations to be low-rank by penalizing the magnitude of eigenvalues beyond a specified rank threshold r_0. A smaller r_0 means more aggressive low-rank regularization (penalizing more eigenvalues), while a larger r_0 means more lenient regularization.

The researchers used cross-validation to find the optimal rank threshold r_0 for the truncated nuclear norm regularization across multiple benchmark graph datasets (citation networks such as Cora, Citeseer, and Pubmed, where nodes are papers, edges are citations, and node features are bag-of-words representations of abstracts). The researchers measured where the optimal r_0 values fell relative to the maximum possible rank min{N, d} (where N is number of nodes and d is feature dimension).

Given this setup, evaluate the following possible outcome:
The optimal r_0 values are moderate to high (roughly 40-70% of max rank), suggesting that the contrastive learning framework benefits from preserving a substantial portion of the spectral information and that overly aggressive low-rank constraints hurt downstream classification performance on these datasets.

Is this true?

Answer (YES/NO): NO